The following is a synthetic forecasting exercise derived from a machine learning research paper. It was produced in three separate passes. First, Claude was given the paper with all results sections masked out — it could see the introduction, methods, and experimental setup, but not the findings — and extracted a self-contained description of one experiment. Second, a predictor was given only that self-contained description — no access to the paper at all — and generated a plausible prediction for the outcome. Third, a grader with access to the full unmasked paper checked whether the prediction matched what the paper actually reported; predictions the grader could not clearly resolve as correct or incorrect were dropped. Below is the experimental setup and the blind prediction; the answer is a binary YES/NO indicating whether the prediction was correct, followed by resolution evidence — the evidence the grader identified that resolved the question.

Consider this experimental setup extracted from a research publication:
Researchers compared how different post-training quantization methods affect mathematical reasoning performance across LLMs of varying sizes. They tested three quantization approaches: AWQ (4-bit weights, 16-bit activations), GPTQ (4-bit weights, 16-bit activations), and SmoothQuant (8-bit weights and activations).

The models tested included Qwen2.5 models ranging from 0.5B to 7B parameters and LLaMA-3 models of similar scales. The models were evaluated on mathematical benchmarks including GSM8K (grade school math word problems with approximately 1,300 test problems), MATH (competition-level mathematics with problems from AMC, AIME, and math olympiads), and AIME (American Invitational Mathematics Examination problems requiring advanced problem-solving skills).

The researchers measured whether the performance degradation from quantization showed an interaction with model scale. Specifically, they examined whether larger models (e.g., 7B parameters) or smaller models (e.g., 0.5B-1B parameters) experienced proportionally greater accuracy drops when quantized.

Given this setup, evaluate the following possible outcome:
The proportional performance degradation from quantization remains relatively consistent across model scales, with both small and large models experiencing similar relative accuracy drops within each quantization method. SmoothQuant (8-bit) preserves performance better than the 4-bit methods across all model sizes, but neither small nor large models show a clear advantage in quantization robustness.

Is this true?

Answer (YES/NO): NO